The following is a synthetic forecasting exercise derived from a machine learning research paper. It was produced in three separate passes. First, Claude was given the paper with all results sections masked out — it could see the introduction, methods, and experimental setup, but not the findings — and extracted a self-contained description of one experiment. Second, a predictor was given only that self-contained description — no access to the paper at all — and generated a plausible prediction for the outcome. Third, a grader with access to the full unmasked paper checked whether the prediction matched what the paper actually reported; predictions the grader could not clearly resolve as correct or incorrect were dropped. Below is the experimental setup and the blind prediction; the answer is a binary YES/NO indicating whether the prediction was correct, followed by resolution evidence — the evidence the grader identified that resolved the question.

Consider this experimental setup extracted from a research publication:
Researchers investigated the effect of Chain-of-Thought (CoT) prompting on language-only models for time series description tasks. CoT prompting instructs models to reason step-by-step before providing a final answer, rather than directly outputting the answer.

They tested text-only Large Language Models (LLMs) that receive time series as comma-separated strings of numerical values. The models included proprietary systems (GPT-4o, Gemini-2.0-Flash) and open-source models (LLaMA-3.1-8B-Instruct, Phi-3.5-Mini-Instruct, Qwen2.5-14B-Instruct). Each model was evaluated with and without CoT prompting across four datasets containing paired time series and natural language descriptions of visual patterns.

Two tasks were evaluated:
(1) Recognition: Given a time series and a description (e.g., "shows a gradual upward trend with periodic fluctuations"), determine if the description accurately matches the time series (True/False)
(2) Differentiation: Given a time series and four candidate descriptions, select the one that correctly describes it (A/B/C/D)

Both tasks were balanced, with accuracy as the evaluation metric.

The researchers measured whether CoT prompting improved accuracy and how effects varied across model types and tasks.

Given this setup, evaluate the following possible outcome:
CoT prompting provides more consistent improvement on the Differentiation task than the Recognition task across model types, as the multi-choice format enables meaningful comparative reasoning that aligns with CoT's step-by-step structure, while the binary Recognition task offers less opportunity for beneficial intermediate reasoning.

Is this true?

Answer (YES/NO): YES